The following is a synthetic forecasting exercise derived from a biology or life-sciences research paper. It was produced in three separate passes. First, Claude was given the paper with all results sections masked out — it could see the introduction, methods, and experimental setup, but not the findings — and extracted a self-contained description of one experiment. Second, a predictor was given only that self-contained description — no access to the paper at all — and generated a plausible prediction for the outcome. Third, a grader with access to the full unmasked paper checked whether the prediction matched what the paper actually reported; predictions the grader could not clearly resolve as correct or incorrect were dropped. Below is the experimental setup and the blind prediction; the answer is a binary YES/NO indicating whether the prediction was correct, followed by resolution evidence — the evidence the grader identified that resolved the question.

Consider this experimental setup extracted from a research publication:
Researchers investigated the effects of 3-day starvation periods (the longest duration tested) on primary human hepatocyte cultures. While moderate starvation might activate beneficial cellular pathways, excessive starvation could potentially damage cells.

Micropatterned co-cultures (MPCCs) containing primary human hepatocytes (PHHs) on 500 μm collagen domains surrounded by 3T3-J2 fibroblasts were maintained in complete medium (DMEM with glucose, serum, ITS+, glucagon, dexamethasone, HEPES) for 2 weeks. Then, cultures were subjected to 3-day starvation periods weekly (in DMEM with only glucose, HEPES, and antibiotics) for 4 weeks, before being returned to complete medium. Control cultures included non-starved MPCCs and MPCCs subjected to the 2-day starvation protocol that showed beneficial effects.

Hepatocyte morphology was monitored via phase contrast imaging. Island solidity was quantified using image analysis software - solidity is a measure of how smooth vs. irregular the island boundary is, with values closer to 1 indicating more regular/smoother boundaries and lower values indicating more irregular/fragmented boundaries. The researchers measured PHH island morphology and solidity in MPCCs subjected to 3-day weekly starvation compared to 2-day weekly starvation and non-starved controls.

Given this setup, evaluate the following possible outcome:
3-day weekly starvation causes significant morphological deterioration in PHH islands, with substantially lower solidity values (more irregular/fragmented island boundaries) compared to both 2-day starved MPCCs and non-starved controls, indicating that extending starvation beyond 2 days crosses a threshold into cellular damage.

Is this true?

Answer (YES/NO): NO